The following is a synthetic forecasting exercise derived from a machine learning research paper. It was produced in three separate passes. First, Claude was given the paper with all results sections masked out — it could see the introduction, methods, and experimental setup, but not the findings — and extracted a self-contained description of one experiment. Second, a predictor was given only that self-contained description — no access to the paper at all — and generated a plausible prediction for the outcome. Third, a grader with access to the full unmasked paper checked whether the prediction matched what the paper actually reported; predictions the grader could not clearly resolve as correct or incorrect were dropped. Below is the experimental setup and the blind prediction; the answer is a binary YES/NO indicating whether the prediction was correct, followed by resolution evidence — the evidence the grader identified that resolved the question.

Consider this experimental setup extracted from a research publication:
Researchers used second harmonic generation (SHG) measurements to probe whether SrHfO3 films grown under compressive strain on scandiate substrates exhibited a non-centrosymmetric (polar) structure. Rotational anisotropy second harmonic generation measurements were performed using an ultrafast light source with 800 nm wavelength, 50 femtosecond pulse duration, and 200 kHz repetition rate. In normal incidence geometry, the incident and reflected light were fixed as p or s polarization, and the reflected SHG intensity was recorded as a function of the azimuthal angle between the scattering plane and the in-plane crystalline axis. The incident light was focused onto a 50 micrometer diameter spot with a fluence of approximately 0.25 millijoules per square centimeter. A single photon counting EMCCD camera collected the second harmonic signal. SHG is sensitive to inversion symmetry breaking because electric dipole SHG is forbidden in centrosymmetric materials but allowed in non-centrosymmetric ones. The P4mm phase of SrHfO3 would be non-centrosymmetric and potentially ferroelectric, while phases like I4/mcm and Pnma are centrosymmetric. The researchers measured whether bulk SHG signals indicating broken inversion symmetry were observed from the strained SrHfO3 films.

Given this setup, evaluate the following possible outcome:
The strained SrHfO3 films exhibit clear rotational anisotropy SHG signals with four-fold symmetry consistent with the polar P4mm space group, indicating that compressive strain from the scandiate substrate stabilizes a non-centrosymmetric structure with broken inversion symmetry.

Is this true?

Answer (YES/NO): NO